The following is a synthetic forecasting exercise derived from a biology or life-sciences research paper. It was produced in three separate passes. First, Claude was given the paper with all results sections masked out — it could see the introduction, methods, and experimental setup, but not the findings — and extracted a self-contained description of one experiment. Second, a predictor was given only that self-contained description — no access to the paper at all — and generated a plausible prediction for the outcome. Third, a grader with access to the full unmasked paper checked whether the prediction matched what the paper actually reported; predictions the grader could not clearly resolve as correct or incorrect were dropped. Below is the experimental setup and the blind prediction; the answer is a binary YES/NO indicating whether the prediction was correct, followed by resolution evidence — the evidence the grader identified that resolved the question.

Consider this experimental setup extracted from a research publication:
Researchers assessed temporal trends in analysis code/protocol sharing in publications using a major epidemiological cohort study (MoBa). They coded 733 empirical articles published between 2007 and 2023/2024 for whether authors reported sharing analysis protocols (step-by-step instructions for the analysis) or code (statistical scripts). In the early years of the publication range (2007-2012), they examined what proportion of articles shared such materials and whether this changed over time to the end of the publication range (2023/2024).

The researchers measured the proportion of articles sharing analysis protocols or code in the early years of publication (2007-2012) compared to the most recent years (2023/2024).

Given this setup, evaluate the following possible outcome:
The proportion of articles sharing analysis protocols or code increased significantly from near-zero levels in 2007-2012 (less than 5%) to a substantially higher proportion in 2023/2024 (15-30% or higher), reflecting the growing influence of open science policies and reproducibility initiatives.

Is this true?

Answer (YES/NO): YES